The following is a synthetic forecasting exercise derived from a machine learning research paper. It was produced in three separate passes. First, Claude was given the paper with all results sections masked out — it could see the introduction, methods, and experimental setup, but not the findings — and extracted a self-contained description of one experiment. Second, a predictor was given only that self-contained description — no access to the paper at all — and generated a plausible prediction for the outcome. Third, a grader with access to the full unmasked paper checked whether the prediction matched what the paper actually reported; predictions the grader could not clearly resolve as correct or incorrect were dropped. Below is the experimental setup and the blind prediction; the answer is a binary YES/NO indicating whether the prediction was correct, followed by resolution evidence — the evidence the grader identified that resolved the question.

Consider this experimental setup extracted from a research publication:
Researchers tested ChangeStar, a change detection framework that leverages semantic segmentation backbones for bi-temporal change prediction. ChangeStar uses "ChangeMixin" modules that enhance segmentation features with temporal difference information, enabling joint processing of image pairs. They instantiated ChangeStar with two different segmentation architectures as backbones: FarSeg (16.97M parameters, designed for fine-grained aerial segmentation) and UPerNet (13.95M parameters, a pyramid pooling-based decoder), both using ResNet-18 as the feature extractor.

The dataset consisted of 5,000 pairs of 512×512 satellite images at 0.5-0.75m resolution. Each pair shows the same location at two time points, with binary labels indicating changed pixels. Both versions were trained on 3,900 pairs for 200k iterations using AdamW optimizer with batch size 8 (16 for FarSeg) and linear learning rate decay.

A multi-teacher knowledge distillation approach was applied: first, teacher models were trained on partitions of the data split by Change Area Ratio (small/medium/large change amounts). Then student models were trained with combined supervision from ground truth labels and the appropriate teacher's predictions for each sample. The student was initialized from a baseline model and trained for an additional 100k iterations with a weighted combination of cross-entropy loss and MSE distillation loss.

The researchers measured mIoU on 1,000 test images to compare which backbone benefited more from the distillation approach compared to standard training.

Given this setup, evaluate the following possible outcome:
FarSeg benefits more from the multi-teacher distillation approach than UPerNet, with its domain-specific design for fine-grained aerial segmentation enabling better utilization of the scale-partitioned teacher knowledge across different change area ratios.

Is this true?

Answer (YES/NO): NO